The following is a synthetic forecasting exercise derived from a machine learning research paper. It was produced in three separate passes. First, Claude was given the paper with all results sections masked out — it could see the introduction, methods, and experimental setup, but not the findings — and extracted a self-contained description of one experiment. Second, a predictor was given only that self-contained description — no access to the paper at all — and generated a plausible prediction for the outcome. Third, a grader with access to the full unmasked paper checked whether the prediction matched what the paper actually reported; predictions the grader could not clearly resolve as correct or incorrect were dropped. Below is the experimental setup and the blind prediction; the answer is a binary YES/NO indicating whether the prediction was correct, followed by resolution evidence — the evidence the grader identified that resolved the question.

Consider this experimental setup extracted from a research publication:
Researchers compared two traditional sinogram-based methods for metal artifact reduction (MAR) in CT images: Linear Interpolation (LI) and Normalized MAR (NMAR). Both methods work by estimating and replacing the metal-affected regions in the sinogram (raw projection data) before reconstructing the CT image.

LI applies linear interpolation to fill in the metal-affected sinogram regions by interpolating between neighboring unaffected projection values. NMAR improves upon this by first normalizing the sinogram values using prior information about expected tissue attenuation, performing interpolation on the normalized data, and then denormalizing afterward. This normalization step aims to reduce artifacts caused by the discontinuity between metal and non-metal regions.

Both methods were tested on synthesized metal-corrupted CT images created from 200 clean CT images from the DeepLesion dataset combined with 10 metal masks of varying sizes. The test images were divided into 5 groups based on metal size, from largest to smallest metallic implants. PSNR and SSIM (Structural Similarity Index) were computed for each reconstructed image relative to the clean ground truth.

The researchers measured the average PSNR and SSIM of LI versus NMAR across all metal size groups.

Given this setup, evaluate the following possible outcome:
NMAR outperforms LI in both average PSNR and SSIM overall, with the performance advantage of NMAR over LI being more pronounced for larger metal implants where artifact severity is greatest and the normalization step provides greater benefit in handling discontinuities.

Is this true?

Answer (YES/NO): NO